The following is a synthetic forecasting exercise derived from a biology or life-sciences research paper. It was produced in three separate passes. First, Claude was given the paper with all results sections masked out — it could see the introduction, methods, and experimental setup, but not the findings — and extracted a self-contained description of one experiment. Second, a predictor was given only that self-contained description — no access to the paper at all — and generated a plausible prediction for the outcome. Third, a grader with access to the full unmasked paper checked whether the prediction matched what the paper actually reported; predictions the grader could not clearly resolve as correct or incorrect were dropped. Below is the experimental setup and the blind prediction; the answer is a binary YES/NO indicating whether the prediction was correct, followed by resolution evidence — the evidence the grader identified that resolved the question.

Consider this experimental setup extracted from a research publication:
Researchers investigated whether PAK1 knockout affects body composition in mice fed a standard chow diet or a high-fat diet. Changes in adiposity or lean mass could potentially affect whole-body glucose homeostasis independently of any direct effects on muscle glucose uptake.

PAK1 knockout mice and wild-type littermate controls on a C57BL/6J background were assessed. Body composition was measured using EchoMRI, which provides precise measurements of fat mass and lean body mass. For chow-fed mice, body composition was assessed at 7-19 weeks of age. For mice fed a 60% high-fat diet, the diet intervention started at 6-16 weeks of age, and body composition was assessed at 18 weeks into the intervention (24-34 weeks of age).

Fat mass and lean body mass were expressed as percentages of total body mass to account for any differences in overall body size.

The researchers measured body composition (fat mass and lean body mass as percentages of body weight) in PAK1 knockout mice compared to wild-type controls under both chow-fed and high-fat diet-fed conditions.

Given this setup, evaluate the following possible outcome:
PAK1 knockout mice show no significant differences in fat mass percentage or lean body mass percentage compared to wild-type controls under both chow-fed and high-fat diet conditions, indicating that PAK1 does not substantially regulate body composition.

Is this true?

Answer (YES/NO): YES